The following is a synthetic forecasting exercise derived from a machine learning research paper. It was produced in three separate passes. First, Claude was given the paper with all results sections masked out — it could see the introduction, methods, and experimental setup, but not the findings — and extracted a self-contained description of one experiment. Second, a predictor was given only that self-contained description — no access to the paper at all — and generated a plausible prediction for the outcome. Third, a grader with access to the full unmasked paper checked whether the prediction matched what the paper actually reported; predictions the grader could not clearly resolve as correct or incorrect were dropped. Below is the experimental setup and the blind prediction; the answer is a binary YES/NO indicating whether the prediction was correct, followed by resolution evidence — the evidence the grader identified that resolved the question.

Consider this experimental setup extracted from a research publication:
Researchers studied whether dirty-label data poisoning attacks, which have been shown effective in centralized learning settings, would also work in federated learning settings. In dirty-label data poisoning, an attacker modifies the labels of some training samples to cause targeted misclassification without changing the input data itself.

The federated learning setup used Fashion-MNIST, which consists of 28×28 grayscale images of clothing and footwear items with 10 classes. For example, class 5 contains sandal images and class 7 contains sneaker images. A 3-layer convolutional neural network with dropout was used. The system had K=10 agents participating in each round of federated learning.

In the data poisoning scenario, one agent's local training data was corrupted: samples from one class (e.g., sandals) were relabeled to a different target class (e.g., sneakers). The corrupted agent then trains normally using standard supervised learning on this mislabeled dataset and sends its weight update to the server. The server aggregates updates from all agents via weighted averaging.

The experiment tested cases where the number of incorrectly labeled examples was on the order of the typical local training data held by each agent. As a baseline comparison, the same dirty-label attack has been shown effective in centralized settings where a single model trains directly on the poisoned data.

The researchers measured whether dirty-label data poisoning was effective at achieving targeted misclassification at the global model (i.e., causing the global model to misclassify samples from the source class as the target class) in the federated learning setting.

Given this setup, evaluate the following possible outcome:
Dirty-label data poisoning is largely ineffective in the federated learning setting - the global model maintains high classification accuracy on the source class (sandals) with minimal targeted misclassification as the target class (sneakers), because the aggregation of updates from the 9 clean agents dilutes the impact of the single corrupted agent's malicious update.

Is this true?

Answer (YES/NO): YES